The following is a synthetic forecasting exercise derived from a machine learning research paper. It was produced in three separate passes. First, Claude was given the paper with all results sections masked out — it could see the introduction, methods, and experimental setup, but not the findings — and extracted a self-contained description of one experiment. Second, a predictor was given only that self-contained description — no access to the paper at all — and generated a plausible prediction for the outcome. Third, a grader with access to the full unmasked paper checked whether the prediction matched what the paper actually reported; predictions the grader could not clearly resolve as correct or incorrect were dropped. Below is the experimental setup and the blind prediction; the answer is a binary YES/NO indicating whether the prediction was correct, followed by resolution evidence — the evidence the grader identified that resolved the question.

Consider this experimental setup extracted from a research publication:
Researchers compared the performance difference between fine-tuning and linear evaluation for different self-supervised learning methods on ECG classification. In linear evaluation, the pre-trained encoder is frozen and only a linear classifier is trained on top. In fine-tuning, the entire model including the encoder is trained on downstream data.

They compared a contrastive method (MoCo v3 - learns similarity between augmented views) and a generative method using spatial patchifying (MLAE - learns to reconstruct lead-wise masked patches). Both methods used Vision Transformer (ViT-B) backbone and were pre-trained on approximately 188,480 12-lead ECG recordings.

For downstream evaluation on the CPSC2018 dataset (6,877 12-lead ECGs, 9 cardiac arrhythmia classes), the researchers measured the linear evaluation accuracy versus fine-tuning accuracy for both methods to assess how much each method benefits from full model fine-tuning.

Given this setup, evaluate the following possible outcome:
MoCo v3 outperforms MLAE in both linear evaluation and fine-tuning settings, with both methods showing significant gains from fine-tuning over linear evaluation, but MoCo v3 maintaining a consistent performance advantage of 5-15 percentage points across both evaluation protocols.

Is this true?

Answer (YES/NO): NO